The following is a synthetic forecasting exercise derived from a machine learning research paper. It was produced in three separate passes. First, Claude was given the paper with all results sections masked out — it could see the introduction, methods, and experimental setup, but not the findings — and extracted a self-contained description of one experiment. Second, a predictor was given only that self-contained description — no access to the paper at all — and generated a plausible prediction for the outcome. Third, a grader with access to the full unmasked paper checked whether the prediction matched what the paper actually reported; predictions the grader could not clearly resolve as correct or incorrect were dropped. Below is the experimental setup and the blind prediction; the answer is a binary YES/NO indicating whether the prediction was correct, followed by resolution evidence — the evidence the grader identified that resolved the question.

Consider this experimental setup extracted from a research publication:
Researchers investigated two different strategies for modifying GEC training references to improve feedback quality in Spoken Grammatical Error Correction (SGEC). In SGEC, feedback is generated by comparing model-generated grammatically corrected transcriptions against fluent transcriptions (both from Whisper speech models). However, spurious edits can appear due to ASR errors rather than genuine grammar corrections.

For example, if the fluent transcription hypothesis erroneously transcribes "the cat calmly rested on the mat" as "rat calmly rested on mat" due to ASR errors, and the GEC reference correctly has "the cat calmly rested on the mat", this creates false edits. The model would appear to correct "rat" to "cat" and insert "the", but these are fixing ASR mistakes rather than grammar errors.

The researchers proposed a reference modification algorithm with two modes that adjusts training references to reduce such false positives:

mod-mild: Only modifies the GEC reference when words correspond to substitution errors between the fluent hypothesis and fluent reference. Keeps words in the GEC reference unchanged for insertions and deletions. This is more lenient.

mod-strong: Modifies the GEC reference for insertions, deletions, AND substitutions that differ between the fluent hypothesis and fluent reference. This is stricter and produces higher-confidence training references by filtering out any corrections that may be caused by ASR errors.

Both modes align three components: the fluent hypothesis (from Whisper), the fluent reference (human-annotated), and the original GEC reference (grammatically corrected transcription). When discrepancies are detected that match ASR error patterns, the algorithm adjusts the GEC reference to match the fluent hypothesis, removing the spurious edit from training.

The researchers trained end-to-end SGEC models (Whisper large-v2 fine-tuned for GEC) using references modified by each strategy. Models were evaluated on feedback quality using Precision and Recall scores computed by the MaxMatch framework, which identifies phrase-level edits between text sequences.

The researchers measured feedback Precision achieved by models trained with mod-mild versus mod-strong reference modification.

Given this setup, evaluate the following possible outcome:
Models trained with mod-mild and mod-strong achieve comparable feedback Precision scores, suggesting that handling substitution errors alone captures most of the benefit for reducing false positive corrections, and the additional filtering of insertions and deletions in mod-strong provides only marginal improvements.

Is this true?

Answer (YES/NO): NO